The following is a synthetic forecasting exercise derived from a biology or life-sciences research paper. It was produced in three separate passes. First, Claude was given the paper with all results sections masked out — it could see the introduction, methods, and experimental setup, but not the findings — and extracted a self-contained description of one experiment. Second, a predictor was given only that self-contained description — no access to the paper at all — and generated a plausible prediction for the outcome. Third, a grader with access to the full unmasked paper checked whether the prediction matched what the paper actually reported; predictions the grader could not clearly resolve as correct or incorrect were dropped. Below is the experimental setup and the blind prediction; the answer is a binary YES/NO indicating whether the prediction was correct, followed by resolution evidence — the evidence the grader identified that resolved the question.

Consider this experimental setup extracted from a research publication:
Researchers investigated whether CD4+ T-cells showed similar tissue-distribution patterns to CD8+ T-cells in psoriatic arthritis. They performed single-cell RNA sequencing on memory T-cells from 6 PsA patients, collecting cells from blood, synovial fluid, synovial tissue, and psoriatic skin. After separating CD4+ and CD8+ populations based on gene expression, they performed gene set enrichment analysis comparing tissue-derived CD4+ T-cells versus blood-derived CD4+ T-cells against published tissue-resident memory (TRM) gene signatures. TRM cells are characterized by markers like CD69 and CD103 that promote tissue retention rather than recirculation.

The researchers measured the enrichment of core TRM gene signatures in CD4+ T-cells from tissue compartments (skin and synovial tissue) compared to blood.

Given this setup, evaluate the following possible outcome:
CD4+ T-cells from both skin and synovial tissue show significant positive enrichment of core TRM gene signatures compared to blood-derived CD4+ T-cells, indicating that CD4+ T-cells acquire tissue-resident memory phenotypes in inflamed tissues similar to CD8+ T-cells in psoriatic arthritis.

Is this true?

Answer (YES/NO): YES